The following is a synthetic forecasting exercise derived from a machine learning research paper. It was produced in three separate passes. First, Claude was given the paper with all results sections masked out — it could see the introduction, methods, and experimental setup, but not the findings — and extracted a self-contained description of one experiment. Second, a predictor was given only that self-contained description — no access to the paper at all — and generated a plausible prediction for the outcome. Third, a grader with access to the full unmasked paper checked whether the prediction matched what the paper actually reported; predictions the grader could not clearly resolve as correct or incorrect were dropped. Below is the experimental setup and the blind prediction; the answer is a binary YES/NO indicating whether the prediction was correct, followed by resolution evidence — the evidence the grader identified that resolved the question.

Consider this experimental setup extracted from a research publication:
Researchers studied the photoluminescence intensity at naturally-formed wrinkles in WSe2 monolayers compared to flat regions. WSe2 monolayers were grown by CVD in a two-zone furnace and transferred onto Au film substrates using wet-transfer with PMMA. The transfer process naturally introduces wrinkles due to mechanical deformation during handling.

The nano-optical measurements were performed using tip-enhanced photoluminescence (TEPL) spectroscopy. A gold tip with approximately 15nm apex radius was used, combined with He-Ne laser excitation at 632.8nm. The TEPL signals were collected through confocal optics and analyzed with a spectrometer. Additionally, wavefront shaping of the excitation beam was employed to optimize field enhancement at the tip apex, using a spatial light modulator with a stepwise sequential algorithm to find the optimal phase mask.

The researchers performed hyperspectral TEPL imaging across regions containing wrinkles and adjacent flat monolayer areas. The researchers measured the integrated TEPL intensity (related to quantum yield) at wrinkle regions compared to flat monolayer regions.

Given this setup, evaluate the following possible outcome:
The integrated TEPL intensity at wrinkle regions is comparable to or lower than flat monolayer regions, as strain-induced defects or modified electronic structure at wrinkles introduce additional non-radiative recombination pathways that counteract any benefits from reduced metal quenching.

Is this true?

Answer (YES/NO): NO